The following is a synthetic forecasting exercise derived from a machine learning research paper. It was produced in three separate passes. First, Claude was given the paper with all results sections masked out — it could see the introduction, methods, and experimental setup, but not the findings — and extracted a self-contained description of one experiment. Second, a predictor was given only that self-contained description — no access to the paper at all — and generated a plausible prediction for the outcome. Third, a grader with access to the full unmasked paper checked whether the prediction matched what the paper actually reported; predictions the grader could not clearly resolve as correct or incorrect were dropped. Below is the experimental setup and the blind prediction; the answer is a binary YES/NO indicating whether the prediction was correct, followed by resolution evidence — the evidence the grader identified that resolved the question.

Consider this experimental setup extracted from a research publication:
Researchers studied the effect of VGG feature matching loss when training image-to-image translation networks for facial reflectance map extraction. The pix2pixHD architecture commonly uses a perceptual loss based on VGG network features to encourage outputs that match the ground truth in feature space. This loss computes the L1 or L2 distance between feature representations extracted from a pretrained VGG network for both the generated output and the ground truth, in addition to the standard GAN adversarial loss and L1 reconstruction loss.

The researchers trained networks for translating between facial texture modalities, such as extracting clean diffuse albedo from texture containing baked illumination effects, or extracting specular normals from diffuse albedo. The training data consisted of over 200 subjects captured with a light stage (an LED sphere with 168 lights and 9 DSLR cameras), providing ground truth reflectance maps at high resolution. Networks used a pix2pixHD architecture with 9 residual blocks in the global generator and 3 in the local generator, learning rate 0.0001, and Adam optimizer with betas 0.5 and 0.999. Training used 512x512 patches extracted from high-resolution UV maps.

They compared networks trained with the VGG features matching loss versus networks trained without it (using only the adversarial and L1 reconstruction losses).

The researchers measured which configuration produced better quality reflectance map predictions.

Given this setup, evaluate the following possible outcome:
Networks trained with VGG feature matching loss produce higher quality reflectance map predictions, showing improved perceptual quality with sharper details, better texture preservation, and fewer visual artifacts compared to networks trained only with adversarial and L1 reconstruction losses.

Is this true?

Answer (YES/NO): NO